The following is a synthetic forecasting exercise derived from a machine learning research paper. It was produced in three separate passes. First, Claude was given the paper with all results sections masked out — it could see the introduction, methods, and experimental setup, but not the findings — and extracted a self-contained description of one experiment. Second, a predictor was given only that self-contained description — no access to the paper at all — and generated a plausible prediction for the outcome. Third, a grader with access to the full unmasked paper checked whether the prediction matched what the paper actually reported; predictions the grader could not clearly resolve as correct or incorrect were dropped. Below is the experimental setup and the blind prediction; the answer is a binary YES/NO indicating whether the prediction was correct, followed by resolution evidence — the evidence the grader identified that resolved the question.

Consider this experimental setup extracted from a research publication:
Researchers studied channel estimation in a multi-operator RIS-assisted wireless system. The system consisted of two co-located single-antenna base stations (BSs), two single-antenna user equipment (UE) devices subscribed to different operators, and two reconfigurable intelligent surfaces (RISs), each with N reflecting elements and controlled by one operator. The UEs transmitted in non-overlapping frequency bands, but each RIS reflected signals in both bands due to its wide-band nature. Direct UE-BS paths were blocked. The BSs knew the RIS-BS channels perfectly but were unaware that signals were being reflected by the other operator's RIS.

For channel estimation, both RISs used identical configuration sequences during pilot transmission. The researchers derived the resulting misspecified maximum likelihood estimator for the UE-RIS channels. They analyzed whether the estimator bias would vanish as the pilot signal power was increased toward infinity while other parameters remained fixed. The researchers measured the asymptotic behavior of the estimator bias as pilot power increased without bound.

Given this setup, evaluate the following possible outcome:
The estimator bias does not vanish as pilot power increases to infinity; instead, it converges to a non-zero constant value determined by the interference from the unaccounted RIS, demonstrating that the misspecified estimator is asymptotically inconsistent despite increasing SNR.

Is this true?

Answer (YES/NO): YES